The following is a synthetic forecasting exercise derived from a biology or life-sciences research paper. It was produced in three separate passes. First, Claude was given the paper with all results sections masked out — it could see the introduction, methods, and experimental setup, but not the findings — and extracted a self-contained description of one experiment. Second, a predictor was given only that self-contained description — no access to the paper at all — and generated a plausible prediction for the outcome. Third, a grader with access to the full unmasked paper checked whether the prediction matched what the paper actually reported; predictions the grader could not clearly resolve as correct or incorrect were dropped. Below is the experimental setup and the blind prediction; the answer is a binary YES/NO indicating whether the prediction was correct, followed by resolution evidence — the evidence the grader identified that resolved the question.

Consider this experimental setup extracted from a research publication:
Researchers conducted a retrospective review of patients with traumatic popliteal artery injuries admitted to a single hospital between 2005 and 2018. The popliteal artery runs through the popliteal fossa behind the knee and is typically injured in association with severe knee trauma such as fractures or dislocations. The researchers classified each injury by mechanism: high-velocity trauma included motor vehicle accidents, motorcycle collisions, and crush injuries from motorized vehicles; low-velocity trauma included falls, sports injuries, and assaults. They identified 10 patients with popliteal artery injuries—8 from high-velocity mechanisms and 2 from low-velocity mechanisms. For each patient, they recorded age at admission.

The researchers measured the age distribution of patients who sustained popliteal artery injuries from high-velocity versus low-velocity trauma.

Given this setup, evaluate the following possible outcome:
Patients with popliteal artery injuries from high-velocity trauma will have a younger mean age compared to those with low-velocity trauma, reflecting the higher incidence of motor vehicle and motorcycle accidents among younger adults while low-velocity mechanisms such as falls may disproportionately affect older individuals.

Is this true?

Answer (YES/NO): YES